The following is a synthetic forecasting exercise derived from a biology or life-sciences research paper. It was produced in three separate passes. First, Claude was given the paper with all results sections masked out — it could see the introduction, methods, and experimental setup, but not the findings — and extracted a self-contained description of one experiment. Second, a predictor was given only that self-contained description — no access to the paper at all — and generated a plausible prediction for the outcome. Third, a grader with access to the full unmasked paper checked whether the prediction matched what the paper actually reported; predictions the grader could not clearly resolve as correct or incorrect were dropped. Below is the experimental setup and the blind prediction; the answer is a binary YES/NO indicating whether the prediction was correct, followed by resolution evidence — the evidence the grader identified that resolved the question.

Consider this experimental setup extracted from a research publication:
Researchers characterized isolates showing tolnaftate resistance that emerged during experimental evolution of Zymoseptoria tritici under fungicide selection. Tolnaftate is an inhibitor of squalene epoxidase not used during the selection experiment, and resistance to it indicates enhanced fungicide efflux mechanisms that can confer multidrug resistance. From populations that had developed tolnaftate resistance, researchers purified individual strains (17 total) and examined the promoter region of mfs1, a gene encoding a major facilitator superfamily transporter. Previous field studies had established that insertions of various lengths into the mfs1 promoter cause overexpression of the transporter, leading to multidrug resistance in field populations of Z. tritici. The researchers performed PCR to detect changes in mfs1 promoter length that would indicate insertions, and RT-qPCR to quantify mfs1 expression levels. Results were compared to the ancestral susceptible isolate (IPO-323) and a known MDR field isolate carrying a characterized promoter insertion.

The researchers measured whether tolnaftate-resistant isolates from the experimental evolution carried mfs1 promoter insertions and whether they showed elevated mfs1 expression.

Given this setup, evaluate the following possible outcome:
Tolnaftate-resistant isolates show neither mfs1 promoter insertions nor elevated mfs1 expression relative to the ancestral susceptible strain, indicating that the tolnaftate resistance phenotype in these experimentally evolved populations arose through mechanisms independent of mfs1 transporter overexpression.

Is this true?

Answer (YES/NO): NO